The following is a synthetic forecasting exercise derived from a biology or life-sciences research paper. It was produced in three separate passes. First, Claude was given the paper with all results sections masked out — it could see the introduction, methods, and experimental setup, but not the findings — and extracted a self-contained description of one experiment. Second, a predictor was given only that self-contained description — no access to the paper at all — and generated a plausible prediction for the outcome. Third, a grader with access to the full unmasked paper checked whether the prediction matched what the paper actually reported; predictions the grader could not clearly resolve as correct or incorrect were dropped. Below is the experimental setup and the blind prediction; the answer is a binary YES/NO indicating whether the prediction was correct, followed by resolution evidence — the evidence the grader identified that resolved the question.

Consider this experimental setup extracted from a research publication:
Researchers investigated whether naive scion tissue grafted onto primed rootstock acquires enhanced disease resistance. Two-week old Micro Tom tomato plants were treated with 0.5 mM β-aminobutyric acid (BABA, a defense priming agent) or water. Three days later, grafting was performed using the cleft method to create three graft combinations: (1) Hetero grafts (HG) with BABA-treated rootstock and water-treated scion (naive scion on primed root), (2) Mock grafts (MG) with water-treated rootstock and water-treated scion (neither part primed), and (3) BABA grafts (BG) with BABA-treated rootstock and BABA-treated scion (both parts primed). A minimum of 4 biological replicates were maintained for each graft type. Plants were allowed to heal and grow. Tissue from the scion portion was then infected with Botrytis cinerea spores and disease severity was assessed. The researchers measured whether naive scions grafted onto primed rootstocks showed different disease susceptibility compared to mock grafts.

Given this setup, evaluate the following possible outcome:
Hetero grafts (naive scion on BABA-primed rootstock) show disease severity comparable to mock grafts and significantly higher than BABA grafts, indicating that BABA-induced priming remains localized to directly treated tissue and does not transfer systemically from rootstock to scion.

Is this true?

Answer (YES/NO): NO